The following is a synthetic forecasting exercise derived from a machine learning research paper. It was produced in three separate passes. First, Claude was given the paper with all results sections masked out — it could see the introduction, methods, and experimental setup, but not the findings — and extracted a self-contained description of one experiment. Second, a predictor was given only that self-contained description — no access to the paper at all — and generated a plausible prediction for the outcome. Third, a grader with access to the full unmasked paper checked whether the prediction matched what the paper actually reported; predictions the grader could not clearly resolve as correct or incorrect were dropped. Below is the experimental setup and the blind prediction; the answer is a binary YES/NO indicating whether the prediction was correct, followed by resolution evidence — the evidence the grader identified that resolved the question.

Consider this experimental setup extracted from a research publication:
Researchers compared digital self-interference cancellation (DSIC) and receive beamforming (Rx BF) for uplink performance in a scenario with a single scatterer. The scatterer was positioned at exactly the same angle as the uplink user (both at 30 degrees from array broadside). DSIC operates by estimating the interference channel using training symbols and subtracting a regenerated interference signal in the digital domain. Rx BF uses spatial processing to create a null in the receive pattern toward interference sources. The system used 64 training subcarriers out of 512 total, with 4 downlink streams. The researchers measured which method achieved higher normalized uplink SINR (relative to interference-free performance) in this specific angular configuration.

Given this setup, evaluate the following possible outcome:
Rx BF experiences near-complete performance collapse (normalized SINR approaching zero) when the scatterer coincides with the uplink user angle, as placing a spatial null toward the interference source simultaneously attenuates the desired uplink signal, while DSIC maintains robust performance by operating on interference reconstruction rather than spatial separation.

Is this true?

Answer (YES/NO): YES